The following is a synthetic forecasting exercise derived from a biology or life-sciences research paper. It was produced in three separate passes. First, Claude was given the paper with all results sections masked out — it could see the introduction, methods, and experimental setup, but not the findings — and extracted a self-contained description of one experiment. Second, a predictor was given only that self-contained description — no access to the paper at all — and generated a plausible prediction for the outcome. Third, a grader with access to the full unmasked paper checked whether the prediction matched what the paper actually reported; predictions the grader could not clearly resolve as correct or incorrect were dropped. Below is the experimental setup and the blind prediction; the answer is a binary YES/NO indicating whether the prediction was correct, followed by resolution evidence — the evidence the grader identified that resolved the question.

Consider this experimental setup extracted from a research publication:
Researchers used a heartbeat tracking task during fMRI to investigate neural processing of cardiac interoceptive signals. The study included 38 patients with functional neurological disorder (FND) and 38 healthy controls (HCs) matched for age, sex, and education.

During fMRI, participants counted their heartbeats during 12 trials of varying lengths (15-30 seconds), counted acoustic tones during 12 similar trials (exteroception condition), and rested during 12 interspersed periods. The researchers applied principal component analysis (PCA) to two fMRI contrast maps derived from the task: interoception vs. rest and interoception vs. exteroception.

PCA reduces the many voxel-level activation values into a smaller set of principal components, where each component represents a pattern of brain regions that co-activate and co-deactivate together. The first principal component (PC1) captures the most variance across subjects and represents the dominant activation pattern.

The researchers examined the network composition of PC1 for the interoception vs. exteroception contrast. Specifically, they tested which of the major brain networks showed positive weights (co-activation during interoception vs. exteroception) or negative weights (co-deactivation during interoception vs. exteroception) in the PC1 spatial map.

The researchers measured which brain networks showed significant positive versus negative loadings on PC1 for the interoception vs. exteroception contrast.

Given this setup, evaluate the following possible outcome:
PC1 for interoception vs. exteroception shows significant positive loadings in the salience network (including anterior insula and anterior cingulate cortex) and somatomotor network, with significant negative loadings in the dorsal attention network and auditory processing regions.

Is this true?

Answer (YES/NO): NO